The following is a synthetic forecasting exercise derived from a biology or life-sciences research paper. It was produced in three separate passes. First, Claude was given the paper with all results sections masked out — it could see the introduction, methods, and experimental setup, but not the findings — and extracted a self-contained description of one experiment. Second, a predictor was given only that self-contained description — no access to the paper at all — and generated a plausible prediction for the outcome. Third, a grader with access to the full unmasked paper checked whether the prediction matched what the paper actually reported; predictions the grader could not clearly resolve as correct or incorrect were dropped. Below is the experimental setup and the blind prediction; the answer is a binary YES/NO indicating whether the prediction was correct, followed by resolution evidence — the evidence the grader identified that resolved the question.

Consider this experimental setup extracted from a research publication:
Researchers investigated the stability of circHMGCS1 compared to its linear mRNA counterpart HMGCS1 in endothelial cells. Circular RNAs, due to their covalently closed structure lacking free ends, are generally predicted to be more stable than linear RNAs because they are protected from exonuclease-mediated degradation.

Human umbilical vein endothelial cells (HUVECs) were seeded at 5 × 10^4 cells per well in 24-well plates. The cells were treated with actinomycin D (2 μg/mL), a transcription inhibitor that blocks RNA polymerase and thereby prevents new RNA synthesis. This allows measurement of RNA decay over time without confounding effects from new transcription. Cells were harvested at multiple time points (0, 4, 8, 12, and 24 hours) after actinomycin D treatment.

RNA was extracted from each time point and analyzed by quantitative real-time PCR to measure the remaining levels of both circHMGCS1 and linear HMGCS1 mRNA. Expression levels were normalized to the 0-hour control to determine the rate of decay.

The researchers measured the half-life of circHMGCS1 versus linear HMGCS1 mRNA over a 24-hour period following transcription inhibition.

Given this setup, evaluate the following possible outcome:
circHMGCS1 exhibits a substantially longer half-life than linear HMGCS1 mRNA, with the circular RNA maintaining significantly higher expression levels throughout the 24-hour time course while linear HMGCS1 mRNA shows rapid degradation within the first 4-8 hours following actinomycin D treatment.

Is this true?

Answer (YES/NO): YES